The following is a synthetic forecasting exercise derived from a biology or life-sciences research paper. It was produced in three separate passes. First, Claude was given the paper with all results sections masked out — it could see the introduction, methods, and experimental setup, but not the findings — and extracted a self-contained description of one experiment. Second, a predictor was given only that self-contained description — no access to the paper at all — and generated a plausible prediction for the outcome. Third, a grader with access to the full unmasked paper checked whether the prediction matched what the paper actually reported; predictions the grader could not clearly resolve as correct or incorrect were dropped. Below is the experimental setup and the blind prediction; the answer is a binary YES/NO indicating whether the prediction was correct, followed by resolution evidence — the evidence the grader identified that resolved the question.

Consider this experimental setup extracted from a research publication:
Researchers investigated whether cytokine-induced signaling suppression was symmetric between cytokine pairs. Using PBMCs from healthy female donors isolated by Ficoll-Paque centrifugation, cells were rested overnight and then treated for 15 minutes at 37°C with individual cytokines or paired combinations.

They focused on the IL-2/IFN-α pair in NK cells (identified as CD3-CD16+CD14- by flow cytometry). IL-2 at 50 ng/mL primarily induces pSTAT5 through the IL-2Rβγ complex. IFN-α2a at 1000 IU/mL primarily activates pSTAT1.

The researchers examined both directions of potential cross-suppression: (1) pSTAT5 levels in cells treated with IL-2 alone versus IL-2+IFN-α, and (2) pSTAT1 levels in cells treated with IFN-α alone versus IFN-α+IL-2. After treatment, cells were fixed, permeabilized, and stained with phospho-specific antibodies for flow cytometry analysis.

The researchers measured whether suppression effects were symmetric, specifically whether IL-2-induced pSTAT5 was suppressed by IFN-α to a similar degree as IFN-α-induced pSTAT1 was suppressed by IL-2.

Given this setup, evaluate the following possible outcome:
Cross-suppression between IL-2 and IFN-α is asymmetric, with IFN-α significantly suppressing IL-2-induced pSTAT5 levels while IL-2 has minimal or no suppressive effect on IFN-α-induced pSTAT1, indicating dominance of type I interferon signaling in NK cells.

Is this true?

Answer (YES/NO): NO